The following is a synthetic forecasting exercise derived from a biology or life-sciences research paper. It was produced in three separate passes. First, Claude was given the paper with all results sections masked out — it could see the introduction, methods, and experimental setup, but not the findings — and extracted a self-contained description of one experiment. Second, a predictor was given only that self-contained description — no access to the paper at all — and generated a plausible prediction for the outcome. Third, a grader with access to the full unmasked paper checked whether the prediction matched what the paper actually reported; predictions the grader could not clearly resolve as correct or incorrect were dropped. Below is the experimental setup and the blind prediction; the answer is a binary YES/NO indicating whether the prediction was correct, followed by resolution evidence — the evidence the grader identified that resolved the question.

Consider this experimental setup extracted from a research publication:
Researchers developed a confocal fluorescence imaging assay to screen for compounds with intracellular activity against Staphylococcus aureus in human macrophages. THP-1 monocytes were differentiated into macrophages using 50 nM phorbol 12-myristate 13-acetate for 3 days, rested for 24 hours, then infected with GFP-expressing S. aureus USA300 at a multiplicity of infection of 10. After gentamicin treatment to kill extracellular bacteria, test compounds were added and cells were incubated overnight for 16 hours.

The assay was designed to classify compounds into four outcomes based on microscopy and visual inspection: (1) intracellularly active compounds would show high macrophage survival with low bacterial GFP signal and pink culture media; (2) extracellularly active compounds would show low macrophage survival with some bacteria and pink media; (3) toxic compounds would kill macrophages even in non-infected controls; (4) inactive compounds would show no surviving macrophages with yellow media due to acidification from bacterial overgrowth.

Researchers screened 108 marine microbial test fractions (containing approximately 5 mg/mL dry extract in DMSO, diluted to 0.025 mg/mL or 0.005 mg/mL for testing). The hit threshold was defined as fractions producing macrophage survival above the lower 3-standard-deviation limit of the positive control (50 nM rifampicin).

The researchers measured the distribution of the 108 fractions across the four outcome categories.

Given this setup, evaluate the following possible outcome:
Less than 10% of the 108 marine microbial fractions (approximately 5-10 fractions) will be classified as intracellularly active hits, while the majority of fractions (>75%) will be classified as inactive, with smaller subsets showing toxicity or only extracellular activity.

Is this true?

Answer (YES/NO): NO